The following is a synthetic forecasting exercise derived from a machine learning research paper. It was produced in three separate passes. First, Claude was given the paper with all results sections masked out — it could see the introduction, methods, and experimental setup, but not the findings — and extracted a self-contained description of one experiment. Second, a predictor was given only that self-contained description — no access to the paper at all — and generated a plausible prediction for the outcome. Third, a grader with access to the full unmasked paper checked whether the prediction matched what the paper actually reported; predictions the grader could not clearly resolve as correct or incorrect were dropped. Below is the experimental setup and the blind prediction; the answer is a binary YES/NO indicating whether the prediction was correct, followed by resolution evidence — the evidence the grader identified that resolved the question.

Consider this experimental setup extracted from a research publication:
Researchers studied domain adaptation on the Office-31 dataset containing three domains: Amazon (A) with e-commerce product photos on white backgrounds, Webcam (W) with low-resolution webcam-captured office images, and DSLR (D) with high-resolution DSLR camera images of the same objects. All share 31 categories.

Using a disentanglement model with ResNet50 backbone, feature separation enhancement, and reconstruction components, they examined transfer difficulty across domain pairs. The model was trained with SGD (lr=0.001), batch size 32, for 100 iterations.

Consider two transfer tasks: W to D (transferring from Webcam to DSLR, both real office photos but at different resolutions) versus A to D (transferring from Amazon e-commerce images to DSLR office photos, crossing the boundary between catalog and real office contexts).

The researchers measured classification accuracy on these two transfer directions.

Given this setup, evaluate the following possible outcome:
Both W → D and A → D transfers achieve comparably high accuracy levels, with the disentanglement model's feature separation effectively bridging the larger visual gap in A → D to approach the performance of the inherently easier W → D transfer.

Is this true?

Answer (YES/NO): YES